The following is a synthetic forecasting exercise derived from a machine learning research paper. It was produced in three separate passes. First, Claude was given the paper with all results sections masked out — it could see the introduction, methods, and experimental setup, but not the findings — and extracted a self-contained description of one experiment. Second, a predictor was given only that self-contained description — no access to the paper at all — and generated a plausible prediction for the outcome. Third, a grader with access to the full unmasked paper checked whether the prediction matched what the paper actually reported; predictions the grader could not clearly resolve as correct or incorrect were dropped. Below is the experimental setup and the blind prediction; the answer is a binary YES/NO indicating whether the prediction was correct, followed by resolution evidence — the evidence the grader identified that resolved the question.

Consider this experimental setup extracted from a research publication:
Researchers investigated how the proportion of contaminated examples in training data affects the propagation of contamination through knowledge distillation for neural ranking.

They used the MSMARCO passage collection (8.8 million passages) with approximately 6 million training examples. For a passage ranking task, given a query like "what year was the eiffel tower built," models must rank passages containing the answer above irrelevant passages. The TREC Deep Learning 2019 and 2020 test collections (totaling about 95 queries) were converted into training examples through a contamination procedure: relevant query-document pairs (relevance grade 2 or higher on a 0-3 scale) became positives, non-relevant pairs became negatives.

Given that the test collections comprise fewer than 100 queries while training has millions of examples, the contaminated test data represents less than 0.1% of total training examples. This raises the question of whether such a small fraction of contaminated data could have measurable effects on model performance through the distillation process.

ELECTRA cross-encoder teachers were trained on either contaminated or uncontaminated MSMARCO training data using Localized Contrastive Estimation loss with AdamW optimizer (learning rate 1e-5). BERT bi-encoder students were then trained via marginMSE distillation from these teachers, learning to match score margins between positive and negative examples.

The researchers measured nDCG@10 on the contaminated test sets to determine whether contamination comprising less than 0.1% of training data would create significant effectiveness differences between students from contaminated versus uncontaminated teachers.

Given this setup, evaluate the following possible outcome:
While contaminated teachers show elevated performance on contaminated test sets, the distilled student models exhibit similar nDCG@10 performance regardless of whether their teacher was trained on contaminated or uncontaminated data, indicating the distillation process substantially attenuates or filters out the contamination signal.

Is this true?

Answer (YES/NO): NO